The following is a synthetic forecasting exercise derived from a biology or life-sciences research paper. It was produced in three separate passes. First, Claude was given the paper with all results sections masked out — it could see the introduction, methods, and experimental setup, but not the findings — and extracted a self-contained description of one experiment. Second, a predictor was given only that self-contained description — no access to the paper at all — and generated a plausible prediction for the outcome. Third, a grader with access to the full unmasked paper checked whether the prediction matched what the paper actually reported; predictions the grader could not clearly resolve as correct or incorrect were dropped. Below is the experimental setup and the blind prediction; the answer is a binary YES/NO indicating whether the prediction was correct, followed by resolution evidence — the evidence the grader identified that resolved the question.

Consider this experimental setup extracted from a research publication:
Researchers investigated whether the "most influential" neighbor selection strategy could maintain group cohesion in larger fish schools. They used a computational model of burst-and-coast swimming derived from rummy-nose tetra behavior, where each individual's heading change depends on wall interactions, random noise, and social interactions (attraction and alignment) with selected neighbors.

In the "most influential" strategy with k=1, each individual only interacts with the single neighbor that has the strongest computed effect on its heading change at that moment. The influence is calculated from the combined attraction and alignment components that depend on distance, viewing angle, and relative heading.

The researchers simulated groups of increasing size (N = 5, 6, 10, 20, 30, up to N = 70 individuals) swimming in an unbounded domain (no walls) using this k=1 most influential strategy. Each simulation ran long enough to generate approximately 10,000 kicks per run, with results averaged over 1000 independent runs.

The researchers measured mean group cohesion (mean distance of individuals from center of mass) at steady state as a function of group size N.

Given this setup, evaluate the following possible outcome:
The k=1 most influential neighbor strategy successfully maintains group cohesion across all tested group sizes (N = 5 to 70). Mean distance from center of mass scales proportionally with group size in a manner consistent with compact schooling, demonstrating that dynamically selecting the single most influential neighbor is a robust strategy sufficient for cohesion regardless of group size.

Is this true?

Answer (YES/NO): NO